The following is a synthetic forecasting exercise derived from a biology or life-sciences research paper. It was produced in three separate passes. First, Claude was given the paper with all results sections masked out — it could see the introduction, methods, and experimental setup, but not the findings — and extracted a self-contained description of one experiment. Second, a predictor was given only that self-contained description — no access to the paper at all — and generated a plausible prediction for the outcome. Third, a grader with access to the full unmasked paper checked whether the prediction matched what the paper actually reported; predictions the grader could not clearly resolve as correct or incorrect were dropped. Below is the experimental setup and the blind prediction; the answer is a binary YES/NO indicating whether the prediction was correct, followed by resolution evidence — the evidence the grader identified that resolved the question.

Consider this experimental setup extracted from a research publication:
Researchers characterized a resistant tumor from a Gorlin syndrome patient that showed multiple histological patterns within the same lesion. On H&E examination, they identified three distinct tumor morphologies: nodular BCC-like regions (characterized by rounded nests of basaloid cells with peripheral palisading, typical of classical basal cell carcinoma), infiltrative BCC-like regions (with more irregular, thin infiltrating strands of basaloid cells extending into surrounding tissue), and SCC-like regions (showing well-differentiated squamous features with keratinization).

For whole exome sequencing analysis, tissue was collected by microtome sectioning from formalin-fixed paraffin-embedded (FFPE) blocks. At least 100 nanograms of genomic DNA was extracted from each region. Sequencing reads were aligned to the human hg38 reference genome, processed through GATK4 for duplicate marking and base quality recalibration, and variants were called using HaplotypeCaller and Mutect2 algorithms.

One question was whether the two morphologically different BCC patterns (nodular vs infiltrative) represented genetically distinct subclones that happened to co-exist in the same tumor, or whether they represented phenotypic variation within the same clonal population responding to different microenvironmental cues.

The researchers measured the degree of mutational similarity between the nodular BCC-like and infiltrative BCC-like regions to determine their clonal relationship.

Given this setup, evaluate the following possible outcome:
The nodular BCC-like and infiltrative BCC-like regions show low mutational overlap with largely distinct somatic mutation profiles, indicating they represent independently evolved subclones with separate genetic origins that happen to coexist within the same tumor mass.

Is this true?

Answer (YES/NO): NO